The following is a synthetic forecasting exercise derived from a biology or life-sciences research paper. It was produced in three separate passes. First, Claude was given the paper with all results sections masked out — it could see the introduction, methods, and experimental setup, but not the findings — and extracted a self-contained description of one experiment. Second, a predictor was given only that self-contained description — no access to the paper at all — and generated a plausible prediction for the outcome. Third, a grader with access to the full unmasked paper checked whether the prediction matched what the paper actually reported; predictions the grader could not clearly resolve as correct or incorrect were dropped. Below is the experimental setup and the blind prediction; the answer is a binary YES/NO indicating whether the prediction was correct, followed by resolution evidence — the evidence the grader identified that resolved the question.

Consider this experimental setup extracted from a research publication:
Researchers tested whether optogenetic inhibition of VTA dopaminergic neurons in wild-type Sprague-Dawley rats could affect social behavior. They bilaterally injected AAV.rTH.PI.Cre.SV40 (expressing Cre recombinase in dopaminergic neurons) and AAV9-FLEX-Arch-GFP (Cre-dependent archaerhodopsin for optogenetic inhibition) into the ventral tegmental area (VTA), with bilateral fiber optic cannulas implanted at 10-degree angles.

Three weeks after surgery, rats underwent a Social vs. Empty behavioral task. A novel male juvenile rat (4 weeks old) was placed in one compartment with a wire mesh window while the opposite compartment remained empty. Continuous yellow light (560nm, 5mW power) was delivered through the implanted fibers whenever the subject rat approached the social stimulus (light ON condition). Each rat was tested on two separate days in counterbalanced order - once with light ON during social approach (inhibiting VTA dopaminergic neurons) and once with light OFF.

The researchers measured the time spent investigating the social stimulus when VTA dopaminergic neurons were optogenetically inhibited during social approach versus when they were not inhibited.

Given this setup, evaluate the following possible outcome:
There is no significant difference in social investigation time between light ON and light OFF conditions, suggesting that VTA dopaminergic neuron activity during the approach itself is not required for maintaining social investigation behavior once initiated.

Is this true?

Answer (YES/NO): YES